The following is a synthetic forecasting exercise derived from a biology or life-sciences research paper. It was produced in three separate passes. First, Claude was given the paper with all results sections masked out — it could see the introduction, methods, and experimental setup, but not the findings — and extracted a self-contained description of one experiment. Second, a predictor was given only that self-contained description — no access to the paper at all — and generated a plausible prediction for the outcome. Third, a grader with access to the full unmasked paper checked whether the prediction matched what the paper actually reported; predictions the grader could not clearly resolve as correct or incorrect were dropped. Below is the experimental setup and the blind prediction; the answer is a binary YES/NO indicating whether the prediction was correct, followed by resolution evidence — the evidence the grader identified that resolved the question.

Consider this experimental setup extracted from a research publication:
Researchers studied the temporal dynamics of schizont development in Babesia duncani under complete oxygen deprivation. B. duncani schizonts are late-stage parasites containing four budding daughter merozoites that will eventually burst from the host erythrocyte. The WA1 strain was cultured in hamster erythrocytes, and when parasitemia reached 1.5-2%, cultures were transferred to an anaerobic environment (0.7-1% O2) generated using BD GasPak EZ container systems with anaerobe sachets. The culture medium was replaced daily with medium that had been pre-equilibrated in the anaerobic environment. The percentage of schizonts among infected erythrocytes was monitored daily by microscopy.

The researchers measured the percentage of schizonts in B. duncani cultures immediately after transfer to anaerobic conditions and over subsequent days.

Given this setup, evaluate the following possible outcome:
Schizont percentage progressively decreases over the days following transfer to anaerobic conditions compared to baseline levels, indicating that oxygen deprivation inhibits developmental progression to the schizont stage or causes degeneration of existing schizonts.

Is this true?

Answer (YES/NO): NO